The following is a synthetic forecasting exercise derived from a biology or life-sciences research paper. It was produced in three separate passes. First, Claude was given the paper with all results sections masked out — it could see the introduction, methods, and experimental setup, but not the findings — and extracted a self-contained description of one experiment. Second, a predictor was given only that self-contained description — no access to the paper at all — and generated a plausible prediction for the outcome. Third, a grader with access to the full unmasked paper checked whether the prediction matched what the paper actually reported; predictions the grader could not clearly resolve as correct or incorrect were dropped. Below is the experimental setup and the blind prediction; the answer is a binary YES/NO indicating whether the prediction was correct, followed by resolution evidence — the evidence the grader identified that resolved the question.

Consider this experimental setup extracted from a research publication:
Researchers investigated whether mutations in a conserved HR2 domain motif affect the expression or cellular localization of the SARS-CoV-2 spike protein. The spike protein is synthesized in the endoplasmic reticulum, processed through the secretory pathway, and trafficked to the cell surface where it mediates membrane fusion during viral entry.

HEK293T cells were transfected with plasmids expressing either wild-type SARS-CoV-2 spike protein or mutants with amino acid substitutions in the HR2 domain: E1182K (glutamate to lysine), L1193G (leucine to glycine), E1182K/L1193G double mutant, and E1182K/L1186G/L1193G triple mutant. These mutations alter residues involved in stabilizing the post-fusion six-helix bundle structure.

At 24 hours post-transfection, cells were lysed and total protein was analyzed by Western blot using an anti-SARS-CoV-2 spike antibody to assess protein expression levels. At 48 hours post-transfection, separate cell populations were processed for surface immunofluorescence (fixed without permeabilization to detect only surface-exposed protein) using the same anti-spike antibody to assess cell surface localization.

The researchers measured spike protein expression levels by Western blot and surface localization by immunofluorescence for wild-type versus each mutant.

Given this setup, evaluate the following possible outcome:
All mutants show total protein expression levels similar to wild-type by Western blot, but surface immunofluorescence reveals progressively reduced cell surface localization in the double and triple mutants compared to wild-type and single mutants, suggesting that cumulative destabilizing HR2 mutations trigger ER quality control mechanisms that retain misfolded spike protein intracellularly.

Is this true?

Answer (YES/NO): NO